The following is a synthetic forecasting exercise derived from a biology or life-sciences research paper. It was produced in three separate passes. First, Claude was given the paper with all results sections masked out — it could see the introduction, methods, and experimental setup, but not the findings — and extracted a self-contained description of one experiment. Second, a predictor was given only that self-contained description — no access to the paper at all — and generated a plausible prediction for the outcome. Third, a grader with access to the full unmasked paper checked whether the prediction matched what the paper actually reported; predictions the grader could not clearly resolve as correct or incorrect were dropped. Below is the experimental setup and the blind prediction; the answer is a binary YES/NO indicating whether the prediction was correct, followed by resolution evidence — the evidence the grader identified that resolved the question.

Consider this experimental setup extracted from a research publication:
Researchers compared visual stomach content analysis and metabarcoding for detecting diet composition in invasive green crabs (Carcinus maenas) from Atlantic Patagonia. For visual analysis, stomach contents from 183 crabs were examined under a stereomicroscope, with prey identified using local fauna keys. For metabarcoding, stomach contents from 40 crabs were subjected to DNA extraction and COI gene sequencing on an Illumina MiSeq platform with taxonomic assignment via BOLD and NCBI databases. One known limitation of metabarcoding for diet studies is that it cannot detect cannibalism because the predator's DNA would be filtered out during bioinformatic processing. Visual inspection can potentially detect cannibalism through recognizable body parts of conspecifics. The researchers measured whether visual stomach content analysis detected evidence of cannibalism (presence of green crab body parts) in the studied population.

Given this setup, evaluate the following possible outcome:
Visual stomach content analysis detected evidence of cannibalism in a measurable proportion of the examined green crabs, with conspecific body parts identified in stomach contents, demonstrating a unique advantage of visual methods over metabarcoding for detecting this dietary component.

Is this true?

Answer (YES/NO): NO